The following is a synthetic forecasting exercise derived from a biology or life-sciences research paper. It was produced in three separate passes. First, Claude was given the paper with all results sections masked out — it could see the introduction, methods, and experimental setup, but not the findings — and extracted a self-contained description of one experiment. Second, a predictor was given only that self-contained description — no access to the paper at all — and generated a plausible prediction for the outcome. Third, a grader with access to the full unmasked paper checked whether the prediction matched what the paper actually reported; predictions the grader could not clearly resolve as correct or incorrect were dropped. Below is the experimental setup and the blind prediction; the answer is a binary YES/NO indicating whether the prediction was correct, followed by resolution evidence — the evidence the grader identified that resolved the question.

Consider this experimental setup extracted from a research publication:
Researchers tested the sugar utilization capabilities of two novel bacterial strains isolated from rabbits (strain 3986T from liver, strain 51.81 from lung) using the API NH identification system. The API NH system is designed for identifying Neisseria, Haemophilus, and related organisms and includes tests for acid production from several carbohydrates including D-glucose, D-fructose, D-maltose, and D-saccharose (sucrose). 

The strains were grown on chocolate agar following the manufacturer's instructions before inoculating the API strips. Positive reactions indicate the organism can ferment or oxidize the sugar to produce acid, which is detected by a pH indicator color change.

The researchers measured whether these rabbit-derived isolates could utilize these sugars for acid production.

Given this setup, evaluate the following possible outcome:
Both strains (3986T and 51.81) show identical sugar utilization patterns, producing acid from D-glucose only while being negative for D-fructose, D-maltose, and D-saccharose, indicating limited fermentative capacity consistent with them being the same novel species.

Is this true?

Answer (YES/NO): NO